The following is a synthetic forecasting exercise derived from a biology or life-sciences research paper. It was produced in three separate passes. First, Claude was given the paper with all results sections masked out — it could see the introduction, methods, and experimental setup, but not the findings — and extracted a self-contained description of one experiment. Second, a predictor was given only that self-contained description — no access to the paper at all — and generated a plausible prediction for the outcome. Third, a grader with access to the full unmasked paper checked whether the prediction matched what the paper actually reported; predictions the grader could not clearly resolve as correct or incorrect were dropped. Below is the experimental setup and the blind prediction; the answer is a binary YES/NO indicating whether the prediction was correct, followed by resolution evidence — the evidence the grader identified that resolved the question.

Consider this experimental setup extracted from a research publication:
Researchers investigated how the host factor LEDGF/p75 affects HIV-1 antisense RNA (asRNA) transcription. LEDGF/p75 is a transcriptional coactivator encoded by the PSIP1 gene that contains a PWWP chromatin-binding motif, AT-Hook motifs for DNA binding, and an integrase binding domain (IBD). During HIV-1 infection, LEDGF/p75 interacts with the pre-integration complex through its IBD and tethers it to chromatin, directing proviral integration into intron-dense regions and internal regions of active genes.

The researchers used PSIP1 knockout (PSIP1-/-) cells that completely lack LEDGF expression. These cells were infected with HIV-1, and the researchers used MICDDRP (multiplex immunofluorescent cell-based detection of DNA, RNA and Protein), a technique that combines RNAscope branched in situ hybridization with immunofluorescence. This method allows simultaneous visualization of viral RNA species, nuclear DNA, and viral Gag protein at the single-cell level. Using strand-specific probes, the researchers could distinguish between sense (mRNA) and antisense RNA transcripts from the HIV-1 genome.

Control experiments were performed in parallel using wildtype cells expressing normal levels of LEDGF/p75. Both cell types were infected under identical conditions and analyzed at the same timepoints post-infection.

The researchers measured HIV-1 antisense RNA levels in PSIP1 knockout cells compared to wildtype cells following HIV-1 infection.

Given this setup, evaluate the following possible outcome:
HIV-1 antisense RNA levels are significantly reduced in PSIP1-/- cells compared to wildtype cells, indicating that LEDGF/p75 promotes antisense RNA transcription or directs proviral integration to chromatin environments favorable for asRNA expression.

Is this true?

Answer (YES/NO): NO